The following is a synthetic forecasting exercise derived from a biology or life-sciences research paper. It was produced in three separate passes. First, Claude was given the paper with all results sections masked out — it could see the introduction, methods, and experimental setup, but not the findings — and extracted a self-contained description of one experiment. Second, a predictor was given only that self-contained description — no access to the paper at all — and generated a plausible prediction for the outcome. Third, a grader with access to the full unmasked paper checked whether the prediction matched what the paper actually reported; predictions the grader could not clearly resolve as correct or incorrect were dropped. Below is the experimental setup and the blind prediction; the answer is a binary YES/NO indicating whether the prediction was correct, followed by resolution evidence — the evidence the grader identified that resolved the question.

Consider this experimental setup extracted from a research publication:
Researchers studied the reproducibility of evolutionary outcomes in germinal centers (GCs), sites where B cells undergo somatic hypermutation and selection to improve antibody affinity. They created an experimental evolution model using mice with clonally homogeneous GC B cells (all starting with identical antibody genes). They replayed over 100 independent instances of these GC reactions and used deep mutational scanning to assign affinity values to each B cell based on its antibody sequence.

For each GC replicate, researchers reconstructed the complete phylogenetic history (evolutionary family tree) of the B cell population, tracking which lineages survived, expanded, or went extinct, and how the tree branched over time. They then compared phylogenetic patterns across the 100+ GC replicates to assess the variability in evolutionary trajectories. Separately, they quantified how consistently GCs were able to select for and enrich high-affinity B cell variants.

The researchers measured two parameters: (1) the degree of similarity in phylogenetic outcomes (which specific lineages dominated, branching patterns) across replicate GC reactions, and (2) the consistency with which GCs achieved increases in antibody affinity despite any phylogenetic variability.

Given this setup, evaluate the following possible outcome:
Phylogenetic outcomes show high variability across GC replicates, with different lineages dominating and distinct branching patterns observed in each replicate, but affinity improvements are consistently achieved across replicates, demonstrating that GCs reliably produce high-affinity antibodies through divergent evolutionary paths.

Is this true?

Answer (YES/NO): YES